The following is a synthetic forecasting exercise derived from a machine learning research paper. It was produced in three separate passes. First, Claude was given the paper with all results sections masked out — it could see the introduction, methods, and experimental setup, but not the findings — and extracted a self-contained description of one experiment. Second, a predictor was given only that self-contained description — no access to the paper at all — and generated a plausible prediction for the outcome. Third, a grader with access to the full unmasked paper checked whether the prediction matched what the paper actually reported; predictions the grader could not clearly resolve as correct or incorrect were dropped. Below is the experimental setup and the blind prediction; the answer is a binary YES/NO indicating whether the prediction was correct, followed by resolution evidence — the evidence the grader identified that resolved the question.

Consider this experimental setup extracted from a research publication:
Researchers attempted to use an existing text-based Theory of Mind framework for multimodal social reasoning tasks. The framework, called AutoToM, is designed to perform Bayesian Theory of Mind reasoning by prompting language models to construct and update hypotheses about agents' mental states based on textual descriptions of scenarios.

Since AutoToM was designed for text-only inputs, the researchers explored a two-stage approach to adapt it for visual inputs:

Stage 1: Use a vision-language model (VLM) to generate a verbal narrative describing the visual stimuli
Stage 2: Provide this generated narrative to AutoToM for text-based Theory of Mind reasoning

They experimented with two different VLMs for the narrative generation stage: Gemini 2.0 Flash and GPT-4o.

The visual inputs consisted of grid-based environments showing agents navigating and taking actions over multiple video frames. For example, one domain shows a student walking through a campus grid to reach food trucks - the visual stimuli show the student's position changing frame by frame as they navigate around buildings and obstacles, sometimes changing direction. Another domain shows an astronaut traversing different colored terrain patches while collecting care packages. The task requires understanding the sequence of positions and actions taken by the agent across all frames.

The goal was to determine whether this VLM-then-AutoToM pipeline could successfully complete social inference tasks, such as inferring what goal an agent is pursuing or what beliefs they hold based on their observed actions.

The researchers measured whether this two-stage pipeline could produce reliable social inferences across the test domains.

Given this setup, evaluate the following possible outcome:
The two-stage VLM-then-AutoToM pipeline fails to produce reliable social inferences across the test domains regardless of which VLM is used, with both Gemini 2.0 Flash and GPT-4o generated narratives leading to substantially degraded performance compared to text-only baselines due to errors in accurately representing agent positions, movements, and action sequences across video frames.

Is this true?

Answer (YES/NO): YES